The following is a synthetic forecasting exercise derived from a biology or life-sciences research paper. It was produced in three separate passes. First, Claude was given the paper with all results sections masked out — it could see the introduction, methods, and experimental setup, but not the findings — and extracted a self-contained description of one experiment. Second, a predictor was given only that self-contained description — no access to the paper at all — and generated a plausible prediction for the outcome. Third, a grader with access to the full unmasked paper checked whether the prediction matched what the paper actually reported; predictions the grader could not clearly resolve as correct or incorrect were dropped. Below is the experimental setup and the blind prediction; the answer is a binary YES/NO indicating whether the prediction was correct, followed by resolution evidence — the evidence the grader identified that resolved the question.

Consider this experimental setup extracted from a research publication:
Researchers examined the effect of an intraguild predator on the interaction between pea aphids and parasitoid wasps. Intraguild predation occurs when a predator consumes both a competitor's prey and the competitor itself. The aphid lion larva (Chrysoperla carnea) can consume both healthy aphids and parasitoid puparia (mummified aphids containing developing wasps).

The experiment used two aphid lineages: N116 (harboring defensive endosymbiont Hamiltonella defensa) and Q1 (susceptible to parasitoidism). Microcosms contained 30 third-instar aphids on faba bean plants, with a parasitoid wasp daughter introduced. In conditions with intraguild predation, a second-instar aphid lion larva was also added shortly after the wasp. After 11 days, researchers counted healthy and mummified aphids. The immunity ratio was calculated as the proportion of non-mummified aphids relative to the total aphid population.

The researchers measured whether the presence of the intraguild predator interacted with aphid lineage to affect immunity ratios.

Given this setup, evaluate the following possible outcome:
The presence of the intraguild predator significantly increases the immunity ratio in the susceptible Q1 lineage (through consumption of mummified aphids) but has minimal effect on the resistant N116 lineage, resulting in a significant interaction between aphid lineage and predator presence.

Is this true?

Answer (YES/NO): NO